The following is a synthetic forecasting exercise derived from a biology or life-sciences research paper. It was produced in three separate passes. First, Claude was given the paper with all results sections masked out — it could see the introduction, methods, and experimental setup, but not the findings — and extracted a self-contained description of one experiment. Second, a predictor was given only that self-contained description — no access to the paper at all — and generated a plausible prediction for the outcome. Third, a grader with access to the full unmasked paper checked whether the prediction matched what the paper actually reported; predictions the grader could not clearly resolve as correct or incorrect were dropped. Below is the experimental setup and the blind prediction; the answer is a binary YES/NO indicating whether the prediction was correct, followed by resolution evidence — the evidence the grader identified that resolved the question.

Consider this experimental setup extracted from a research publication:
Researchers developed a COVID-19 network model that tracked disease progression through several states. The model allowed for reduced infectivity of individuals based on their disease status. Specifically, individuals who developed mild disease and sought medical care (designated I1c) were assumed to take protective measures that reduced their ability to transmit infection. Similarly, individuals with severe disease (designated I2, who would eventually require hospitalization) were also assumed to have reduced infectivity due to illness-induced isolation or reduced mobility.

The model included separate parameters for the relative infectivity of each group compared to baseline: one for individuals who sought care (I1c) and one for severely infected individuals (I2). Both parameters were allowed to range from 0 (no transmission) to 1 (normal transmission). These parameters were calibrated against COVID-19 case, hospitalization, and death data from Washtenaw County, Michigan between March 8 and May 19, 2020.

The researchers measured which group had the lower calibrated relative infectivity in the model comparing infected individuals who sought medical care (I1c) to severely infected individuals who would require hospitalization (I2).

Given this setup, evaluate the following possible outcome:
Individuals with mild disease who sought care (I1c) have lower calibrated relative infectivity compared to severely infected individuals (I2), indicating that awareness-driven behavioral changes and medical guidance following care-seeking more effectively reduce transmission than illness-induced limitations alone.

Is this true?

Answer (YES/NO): YES